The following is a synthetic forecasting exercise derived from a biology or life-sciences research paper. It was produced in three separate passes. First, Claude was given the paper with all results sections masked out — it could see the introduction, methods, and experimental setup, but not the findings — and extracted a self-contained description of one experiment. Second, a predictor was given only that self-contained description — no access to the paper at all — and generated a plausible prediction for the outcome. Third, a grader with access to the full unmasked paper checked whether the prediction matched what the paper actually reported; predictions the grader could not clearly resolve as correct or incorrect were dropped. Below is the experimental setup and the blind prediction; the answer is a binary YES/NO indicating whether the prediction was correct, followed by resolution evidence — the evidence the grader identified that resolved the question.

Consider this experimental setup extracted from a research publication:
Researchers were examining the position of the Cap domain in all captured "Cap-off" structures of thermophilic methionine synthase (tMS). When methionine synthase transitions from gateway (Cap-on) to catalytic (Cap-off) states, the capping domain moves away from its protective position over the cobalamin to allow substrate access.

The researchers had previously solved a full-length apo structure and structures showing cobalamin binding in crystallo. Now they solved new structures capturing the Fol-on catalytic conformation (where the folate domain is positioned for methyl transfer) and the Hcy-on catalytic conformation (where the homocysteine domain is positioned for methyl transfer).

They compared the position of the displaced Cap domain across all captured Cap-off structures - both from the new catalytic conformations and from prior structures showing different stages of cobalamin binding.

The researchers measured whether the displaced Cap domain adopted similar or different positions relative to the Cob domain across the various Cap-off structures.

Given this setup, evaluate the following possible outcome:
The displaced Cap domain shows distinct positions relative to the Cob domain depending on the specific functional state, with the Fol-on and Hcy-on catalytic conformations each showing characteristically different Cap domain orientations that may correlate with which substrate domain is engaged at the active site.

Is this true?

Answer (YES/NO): NO